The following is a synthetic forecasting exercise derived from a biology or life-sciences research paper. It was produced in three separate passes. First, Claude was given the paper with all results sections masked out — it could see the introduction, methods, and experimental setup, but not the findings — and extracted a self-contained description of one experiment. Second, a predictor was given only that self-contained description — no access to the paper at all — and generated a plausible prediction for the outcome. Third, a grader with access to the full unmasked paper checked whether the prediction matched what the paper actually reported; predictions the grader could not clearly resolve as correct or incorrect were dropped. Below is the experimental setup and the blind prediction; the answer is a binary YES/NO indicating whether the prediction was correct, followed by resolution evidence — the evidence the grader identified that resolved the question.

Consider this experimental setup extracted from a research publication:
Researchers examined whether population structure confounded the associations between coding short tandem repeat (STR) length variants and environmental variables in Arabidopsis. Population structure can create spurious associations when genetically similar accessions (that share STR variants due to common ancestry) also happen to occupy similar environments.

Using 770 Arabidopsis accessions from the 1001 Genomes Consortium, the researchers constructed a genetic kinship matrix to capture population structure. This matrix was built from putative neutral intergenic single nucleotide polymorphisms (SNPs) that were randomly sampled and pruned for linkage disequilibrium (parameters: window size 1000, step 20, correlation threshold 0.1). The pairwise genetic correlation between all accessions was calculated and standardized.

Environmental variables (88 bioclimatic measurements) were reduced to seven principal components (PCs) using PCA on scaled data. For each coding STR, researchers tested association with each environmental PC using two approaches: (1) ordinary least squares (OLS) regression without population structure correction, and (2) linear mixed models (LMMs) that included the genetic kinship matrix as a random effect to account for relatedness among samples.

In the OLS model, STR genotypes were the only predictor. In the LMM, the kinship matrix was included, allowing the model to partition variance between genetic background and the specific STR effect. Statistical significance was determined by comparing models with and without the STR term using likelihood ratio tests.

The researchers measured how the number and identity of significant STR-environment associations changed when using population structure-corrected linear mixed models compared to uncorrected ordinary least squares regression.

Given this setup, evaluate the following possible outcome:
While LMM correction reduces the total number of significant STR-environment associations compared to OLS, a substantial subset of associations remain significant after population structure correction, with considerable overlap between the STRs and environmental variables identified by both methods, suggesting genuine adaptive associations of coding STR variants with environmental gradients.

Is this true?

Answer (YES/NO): NO